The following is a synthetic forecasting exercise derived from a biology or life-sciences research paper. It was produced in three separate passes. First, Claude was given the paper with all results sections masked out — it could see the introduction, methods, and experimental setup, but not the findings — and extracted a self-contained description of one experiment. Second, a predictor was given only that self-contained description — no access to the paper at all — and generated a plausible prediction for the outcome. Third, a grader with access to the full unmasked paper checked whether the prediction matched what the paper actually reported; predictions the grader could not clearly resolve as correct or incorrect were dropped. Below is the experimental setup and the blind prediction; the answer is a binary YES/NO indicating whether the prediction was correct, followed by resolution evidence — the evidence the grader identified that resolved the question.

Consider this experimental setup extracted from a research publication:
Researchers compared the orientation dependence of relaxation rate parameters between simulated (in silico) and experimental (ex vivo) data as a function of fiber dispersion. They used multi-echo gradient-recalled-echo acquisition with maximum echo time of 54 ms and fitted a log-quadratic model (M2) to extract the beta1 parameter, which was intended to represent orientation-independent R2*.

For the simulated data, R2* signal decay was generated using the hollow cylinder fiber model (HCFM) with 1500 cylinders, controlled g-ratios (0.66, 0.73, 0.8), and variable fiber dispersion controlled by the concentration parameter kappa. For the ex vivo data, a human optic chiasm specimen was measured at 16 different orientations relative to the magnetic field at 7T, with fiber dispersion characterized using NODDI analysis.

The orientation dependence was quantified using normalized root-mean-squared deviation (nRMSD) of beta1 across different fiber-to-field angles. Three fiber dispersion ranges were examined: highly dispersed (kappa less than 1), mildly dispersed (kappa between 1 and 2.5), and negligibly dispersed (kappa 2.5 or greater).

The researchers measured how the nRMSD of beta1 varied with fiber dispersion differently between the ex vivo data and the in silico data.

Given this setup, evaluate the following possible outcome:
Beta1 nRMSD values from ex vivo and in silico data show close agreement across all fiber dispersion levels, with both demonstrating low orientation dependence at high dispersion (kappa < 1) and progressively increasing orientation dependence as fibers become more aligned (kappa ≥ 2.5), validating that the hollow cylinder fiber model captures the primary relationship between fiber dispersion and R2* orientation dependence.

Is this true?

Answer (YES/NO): NO